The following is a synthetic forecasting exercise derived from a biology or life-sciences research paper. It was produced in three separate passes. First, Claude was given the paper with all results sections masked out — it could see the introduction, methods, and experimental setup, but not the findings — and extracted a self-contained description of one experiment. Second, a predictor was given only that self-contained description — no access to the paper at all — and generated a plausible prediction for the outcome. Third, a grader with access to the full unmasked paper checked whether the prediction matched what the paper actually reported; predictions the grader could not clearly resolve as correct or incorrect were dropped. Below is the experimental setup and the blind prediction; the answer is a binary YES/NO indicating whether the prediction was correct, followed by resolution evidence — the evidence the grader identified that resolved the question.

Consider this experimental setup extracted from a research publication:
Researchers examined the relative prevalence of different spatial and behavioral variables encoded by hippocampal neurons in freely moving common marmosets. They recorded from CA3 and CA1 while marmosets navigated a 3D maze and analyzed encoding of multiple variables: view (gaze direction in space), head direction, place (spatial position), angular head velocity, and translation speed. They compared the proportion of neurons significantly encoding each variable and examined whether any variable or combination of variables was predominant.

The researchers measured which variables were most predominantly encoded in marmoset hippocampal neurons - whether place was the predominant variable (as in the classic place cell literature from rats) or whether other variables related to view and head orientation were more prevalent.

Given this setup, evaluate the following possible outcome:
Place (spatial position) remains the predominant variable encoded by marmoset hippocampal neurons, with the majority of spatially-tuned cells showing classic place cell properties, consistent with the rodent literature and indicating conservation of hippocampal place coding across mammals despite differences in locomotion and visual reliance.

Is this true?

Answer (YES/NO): NO